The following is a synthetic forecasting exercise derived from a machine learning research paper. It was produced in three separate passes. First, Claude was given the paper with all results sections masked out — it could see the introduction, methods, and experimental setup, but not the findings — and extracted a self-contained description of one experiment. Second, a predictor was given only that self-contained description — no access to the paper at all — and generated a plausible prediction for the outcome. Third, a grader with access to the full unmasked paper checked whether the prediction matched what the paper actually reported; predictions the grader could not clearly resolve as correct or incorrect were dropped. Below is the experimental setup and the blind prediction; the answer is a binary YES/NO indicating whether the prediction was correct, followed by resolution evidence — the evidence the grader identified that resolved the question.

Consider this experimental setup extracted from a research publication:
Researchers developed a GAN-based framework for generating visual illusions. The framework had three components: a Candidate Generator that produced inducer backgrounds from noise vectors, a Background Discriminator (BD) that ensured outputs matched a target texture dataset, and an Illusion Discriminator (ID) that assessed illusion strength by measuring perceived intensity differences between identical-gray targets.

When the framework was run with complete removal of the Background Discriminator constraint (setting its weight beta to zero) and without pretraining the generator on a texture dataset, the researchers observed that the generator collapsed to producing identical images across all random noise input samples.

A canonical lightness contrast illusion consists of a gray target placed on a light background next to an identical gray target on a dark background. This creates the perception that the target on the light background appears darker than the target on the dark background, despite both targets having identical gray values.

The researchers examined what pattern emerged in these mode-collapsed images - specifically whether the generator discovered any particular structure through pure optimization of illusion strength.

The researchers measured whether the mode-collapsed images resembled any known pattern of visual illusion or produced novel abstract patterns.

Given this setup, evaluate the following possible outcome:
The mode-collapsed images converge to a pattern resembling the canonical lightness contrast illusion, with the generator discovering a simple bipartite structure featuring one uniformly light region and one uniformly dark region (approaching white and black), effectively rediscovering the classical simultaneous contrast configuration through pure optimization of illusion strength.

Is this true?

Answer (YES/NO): YES